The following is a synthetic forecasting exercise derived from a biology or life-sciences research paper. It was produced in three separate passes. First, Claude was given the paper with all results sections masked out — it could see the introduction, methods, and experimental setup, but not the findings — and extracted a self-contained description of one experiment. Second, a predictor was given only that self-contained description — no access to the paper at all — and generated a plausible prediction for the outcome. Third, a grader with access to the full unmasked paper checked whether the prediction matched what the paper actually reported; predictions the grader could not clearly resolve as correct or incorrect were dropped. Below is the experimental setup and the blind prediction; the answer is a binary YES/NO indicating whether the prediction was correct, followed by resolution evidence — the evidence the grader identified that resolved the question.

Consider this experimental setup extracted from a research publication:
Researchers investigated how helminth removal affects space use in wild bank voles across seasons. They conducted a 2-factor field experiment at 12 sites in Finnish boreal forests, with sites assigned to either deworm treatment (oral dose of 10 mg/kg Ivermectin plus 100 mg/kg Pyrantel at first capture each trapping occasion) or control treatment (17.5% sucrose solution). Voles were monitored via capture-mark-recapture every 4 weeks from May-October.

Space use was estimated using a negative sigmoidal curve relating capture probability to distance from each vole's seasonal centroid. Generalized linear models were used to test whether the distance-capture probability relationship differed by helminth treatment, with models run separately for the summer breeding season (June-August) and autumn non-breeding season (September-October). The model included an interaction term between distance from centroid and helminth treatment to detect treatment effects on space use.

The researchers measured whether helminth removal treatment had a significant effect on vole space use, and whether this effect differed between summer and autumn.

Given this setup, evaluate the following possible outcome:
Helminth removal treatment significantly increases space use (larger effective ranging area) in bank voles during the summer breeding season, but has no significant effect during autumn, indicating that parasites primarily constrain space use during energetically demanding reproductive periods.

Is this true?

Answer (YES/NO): NO